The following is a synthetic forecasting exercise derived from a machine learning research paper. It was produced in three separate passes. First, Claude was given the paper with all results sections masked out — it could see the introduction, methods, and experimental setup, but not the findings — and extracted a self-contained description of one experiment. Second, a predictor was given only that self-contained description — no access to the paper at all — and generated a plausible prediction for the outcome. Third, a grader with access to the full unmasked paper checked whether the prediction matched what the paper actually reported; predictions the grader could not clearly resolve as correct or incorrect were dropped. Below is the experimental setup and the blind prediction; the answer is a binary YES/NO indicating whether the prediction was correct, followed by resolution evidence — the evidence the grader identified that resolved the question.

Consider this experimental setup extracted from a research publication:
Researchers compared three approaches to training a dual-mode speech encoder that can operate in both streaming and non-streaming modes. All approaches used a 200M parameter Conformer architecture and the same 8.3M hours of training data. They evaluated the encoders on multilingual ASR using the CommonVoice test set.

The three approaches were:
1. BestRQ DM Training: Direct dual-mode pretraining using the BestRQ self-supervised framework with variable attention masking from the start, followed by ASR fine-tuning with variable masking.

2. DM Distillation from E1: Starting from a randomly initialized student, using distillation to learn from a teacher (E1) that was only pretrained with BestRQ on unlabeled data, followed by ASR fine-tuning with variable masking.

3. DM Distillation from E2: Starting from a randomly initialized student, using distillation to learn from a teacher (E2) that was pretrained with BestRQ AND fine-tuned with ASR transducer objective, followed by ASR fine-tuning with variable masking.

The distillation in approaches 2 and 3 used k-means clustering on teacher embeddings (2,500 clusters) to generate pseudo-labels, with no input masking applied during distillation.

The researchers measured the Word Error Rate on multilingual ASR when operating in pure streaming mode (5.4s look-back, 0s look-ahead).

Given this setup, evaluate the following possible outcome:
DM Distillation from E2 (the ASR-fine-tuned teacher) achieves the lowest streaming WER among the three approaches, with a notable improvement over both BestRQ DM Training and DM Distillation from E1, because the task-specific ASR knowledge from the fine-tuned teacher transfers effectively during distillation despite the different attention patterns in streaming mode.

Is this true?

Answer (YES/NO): YES